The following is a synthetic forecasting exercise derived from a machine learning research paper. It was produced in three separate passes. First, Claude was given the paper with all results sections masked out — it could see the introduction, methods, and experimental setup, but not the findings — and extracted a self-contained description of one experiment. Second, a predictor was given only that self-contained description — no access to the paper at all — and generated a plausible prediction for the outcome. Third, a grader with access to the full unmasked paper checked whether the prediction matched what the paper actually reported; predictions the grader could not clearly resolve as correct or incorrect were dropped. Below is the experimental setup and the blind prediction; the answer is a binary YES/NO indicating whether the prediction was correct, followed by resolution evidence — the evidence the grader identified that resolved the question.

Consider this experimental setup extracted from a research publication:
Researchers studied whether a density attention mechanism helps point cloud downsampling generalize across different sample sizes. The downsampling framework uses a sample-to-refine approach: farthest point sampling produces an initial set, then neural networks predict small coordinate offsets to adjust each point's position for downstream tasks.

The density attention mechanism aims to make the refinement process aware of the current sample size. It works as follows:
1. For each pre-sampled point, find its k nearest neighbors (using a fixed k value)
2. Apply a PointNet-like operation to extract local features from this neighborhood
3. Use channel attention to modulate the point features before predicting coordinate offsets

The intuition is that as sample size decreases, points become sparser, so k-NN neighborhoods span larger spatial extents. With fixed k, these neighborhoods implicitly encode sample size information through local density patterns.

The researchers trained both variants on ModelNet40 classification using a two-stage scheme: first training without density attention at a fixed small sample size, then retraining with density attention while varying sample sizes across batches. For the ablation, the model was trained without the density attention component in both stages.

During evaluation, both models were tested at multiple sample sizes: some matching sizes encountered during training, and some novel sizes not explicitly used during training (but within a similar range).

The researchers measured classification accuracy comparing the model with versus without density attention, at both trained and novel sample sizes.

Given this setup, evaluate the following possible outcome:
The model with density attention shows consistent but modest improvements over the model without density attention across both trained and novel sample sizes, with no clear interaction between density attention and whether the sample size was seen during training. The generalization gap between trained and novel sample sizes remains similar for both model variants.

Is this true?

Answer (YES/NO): NO